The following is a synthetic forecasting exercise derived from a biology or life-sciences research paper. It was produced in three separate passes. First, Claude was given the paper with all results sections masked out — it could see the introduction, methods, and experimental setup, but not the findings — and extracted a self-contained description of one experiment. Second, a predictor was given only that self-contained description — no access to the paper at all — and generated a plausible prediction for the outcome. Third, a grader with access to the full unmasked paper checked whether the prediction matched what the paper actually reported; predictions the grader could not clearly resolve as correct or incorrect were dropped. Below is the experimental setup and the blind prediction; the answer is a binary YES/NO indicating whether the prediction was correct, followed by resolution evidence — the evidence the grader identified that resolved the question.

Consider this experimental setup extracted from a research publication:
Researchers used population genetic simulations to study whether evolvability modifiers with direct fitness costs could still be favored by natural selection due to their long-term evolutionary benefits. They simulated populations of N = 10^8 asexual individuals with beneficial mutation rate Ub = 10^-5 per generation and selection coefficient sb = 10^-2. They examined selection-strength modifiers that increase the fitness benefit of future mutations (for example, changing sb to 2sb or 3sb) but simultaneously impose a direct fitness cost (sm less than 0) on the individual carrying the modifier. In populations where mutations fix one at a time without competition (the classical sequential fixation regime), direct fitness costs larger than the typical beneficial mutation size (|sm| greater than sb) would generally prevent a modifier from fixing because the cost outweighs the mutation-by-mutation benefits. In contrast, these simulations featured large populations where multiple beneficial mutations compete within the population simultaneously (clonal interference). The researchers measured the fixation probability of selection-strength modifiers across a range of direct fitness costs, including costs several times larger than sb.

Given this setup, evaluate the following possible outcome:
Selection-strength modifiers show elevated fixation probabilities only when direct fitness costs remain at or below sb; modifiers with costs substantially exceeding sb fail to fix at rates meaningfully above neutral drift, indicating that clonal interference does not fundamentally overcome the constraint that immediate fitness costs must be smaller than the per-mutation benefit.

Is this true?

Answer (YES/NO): NO